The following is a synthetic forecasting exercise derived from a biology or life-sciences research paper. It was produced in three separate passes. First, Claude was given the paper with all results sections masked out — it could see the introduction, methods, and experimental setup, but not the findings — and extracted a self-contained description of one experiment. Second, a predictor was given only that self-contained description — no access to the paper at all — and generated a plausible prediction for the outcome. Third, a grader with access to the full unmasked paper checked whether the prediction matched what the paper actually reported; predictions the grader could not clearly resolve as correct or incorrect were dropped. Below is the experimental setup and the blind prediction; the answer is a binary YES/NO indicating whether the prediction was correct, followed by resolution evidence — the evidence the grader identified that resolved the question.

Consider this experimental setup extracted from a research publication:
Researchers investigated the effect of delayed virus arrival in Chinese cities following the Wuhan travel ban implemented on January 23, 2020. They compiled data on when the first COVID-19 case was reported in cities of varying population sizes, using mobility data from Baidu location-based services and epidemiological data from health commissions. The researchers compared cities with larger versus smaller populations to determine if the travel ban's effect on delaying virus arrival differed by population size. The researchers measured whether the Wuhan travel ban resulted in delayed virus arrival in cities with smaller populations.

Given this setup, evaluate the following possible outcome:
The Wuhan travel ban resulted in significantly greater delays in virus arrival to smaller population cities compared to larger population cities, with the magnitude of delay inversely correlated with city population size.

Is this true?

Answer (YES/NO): NO